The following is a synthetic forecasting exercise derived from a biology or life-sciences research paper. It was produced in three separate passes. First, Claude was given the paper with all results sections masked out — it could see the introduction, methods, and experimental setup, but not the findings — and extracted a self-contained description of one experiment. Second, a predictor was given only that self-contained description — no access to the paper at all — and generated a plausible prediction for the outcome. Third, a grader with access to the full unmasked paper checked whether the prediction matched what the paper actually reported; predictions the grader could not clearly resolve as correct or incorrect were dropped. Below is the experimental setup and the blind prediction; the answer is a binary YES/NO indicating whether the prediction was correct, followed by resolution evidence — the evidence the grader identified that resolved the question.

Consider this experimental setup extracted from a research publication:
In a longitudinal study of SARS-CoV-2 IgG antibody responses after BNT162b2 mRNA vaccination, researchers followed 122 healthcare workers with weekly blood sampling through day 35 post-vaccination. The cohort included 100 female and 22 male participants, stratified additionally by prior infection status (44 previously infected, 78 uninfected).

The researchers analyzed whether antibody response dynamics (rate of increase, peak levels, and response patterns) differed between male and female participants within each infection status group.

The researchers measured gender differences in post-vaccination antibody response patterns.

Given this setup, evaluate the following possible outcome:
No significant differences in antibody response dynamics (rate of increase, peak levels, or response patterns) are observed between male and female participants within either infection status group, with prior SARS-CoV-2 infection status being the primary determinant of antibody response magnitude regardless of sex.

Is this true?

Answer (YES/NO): YES